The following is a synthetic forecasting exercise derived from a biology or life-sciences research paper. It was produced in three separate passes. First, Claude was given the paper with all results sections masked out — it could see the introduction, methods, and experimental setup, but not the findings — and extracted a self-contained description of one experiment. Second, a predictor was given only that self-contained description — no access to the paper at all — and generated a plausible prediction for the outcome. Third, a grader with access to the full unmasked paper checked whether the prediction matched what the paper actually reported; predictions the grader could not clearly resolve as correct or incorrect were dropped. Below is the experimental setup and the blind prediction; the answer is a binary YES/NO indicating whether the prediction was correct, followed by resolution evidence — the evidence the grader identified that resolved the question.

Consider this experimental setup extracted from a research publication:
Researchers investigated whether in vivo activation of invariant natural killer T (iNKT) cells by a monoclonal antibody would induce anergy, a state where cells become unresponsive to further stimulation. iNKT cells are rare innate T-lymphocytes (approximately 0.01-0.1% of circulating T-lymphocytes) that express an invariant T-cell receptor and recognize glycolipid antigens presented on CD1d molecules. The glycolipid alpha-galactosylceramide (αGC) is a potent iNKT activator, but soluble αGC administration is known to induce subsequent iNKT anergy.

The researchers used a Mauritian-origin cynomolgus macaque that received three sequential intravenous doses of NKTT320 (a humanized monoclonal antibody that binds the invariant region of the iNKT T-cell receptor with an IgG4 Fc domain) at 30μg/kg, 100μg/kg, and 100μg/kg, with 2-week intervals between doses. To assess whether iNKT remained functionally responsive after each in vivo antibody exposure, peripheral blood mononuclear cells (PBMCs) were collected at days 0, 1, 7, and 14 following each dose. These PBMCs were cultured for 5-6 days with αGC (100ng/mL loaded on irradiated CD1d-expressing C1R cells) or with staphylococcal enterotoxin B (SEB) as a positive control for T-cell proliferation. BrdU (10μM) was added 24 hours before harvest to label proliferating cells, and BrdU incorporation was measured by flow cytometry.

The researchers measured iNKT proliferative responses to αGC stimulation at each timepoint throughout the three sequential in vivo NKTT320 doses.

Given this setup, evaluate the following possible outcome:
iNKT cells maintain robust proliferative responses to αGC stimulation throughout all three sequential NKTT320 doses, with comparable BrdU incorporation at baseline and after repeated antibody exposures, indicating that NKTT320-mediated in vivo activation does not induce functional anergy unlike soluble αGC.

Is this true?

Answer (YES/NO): NO